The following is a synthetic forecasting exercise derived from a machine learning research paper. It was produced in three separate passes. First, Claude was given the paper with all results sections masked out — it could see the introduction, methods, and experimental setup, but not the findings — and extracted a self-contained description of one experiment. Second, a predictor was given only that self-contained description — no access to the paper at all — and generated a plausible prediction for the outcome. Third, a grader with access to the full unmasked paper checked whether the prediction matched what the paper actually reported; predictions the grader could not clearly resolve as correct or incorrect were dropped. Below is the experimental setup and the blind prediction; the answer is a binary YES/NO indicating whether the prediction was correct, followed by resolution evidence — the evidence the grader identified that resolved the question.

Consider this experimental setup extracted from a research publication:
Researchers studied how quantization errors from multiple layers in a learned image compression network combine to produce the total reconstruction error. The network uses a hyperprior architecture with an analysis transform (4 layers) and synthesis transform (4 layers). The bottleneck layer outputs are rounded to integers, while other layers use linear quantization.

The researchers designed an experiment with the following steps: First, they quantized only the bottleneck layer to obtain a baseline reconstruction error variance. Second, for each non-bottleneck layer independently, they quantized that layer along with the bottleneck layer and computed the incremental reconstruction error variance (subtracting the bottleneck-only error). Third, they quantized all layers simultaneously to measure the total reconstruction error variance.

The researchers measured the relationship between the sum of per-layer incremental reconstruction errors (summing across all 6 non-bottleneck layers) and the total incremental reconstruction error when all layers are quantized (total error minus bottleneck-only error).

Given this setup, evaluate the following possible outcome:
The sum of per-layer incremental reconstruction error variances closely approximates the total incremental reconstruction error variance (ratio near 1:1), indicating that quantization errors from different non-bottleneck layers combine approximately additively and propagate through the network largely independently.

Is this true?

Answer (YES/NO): YES